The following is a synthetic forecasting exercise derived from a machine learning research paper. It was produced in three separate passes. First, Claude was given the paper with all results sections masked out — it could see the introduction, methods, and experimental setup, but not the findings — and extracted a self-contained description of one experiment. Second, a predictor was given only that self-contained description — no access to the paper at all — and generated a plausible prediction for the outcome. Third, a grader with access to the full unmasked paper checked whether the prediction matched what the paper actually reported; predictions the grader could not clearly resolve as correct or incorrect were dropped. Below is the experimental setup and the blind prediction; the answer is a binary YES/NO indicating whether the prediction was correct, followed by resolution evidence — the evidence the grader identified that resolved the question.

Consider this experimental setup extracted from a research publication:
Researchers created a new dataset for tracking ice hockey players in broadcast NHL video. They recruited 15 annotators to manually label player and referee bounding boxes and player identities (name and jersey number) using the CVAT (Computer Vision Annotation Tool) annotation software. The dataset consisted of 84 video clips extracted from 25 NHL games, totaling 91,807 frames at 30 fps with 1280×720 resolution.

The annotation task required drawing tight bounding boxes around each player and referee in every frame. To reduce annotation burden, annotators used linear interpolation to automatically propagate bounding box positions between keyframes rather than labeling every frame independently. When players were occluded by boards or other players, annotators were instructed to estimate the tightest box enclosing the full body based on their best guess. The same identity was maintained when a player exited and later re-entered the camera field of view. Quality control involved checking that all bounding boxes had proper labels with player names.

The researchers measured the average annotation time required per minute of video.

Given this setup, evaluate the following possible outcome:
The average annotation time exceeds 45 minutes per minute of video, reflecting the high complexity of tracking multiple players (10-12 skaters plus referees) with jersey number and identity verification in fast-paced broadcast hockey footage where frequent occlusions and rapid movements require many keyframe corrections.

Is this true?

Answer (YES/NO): NO